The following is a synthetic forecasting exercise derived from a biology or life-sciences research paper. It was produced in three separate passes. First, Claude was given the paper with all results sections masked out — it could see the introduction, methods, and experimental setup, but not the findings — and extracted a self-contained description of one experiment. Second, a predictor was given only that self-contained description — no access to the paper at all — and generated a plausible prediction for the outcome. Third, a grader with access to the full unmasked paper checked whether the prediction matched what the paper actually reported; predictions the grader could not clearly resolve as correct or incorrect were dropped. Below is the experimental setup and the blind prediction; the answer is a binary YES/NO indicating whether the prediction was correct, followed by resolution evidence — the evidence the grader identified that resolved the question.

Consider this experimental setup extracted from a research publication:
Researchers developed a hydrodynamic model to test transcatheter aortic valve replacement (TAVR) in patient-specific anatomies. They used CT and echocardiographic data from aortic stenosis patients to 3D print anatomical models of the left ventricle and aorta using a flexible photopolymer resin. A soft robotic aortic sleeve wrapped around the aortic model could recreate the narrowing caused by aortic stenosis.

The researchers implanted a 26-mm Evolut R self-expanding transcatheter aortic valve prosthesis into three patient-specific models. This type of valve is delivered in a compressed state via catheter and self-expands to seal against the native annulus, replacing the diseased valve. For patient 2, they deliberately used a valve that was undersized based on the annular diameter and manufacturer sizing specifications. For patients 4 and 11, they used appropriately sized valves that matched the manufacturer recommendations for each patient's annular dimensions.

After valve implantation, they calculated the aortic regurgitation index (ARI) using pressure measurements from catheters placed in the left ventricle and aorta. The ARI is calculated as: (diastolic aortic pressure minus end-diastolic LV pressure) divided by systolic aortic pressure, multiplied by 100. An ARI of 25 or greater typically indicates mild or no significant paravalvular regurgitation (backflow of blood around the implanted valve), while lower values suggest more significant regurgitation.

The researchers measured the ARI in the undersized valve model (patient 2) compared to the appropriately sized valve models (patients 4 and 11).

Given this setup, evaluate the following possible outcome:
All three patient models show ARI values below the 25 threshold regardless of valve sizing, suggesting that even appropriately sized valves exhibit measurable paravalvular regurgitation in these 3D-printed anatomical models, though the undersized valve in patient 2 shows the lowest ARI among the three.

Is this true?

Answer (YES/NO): NO